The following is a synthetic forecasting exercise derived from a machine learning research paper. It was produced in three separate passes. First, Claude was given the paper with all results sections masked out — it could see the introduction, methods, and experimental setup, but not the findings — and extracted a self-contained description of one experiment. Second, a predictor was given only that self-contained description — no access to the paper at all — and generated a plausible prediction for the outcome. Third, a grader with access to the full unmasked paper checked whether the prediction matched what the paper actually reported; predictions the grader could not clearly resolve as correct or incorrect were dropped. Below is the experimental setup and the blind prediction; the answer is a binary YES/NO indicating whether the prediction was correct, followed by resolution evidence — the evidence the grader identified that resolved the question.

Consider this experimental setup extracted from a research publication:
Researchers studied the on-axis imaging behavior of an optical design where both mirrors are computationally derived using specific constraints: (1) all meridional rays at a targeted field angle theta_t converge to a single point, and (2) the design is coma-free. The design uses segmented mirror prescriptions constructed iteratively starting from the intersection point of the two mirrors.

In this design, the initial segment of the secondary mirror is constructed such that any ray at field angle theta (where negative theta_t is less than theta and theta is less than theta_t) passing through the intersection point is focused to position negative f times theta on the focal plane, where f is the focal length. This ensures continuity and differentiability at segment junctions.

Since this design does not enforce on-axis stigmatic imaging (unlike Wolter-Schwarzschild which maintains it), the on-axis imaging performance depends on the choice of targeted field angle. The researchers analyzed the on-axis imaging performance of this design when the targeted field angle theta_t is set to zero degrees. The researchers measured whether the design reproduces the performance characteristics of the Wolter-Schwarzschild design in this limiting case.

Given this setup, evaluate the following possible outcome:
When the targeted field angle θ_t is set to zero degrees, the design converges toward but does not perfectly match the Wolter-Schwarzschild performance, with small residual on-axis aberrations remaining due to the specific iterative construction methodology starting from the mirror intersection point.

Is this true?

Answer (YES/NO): NO